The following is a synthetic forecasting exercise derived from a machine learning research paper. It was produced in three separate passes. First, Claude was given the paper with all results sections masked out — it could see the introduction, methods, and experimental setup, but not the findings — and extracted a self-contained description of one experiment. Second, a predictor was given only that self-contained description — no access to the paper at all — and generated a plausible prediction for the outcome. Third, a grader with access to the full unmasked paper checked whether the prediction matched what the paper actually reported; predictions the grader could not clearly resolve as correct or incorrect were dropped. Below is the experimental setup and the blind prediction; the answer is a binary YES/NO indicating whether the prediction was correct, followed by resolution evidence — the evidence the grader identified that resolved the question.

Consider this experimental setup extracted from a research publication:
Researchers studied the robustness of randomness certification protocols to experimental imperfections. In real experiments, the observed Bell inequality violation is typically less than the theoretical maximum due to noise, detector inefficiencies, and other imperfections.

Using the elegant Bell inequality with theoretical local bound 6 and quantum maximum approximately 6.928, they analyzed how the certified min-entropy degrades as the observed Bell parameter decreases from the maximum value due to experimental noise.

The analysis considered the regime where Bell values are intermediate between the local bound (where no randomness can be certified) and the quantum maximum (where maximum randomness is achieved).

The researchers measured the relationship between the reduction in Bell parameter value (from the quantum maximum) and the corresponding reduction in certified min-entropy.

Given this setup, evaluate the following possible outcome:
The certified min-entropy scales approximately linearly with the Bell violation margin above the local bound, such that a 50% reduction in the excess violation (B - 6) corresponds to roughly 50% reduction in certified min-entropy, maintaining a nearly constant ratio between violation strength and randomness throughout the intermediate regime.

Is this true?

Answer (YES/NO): NO